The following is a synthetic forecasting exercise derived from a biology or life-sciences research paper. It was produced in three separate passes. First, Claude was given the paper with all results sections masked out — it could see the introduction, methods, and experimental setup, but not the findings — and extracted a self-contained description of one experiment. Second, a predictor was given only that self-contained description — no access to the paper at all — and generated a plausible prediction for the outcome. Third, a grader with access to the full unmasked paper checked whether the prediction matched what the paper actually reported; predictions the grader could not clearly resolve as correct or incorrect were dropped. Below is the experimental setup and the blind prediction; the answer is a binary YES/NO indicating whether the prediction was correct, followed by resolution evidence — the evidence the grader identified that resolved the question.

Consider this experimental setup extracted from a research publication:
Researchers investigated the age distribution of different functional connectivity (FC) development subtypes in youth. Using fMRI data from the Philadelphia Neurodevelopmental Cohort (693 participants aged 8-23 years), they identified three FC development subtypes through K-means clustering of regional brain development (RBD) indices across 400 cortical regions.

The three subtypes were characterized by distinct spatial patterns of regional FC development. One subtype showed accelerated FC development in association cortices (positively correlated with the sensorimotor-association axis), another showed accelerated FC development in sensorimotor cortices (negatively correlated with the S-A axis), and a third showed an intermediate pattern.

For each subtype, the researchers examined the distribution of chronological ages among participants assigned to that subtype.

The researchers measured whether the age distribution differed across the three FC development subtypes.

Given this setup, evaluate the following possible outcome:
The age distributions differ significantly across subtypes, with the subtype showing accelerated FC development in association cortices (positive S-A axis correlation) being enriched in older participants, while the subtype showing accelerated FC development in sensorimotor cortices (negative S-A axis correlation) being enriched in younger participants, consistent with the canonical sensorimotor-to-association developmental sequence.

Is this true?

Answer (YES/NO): NO